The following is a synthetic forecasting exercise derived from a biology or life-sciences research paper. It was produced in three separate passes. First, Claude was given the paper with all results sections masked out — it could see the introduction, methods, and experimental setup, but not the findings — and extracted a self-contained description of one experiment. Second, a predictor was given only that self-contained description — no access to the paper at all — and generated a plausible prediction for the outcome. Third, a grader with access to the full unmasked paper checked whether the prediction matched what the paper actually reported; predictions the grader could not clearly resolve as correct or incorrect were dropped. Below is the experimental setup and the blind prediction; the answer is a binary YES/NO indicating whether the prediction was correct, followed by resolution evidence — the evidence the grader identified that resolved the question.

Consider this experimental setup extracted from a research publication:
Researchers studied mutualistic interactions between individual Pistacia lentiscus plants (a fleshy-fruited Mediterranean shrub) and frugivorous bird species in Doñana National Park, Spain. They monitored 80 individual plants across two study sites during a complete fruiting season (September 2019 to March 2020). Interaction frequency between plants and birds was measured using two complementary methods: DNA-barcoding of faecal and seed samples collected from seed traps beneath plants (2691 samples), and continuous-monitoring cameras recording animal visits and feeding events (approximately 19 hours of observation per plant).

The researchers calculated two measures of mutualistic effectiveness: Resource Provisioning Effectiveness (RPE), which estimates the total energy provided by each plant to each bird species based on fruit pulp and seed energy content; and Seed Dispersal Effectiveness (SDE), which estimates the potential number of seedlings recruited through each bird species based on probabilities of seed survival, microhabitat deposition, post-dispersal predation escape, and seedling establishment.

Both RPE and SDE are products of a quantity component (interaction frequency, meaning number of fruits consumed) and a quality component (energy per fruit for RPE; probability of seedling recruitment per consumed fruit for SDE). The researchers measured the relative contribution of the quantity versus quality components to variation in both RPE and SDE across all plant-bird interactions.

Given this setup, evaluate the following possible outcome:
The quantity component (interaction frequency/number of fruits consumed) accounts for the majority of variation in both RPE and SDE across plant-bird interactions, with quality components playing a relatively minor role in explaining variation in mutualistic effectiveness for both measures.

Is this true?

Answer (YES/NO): NO